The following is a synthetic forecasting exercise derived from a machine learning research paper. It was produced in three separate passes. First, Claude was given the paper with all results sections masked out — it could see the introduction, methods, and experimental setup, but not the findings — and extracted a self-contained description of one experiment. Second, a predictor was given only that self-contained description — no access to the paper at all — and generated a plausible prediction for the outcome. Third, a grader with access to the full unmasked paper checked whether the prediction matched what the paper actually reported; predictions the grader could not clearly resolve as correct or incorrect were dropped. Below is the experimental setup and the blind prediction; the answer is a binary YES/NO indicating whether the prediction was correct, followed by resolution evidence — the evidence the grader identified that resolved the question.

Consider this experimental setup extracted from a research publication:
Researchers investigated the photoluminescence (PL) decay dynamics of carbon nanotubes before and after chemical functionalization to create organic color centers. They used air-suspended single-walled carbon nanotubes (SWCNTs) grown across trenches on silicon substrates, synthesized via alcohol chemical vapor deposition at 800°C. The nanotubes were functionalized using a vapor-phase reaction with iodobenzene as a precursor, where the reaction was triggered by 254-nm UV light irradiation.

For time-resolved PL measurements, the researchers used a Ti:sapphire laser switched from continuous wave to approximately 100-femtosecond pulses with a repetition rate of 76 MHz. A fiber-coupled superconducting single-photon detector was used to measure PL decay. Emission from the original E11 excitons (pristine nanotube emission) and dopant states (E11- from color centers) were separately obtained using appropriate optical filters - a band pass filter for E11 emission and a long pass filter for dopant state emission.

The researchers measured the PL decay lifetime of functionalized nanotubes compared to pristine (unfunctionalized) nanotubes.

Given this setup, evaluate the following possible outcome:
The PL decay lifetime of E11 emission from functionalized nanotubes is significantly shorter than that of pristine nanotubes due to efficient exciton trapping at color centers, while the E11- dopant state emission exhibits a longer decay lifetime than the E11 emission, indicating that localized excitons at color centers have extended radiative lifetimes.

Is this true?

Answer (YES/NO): YES